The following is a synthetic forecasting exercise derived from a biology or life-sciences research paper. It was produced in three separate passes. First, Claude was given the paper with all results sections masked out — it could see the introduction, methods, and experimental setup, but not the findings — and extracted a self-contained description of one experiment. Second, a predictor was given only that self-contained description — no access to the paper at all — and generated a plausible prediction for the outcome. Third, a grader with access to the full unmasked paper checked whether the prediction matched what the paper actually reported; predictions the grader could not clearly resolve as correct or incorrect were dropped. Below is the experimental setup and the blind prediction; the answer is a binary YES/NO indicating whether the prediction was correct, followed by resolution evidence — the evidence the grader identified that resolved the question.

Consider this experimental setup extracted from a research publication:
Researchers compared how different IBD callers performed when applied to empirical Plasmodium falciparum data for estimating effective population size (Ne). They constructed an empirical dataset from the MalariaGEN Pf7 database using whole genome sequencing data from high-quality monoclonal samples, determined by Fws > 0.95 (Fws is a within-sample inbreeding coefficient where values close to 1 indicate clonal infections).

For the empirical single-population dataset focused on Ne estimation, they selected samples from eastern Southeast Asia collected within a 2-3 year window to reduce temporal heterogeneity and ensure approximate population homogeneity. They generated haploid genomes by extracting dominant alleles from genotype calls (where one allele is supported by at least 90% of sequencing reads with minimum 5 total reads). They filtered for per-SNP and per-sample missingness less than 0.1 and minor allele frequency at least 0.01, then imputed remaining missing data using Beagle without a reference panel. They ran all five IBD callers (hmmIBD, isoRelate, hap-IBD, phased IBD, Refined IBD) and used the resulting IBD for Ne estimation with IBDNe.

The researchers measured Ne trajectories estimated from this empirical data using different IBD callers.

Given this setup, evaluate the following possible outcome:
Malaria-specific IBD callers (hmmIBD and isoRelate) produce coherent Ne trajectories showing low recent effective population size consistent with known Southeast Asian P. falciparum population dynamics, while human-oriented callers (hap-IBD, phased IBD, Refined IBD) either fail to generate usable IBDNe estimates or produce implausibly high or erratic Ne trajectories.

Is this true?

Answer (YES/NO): NO